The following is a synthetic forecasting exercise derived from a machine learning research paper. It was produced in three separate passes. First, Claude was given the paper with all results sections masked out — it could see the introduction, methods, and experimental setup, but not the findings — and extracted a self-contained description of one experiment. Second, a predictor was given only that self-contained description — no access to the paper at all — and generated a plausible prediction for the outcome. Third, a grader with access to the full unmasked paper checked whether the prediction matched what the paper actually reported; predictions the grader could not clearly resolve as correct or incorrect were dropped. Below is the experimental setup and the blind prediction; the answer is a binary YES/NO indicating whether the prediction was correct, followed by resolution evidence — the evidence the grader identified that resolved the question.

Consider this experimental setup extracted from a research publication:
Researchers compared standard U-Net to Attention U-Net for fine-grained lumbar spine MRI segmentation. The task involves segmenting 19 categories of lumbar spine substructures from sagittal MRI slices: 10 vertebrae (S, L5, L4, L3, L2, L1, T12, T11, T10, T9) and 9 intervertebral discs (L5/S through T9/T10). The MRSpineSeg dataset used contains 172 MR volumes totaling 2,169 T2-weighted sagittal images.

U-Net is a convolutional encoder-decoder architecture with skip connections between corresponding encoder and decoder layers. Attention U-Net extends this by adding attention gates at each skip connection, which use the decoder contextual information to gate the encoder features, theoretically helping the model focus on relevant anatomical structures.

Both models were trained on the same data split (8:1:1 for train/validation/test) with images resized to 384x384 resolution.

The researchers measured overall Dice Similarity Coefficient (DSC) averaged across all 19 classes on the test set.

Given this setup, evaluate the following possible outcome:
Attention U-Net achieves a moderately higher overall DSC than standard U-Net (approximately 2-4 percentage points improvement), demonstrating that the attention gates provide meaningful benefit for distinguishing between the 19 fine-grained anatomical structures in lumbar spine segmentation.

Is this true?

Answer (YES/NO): NO